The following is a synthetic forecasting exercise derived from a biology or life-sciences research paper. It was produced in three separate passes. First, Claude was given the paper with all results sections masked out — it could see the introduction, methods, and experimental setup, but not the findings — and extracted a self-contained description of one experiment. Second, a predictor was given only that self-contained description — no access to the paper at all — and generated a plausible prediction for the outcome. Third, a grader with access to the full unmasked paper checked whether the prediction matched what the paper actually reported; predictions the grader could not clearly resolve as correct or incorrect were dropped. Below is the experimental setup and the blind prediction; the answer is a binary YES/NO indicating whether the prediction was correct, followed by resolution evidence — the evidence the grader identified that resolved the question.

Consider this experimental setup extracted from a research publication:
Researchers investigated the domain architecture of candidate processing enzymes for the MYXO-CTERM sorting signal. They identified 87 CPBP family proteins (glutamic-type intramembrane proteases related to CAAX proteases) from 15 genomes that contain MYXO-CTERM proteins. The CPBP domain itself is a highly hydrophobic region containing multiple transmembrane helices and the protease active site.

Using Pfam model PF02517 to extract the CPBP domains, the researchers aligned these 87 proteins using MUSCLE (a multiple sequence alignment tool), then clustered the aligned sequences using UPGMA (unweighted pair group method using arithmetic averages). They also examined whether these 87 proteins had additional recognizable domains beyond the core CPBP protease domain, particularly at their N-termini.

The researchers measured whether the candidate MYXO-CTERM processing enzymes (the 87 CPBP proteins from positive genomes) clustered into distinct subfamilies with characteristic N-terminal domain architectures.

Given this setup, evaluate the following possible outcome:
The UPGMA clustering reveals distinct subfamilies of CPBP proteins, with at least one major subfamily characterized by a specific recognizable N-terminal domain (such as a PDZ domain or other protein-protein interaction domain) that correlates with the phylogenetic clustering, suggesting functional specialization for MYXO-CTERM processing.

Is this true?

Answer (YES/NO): NO